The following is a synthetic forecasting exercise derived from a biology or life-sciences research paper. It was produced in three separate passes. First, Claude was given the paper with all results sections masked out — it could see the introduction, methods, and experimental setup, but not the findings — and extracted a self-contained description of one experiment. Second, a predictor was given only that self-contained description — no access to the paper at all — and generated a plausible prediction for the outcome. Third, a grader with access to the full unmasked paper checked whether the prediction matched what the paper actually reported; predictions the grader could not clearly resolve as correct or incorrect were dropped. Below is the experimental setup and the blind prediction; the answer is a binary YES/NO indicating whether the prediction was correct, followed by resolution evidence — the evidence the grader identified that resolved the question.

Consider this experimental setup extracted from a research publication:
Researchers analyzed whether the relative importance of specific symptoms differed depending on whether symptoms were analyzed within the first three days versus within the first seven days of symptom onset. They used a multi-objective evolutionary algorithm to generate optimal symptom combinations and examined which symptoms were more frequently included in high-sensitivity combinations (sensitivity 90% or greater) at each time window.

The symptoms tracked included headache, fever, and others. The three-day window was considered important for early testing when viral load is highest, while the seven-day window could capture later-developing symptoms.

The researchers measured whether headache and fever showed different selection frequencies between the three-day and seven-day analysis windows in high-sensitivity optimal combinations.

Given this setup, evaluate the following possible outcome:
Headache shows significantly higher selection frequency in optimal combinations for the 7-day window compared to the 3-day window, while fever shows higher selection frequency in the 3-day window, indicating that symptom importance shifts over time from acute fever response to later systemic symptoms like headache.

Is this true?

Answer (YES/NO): NO